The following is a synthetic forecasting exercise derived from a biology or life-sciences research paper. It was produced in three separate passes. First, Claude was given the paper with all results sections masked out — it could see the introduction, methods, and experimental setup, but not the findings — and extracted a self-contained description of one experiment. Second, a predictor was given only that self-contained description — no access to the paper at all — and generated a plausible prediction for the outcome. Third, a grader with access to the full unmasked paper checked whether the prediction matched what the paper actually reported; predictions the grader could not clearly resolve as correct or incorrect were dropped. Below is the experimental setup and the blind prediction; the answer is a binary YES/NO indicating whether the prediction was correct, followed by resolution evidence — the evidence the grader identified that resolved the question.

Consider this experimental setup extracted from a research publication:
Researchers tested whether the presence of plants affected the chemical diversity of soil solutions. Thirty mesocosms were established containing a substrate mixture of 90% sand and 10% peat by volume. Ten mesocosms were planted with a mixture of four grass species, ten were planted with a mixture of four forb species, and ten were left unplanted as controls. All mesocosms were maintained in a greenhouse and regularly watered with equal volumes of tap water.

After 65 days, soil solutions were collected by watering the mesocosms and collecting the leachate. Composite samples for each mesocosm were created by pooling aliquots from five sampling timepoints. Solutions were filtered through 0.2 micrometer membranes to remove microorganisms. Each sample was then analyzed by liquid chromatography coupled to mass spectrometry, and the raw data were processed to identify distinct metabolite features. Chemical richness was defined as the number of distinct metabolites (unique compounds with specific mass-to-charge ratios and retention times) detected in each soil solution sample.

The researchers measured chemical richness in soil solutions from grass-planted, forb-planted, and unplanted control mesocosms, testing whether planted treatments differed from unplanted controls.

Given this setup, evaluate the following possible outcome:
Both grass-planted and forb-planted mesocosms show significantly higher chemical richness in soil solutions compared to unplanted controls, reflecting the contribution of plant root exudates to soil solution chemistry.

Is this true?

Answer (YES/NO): YES